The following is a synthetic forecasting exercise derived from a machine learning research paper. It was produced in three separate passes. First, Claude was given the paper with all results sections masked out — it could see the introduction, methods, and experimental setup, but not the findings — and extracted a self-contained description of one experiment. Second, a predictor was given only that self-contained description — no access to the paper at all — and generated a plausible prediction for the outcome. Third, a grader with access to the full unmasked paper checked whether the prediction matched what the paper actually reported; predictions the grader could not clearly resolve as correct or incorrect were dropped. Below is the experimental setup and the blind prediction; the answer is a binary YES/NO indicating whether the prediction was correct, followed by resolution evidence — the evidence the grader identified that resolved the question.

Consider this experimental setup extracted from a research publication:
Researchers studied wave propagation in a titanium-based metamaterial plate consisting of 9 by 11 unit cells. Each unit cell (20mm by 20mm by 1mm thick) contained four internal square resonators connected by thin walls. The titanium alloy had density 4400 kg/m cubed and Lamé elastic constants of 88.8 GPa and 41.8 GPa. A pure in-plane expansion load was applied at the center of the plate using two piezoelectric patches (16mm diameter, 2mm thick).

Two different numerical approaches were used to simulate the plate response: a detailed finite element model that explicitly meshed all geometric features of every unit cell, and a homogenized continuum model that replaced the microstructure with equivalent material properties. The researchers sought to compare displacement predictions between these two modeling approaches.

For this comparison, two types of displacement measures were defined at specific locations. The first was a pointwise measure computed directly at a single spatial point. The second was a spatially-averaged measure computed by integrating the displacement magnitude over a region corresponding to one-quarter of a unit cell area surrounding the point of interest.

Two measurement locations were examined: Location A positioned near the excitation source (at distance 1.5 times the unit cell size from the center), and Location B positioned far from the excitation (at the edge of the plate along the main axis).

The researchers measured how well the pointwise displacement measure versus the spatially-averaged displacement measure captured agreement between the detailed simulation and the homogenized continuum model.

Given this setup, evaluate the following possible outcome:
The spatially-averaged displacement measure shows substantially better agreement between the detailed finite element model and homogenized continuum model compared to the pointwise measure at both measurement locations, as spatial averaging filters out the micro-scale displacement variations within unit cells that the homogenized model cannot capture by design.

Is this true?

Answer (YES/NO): YES